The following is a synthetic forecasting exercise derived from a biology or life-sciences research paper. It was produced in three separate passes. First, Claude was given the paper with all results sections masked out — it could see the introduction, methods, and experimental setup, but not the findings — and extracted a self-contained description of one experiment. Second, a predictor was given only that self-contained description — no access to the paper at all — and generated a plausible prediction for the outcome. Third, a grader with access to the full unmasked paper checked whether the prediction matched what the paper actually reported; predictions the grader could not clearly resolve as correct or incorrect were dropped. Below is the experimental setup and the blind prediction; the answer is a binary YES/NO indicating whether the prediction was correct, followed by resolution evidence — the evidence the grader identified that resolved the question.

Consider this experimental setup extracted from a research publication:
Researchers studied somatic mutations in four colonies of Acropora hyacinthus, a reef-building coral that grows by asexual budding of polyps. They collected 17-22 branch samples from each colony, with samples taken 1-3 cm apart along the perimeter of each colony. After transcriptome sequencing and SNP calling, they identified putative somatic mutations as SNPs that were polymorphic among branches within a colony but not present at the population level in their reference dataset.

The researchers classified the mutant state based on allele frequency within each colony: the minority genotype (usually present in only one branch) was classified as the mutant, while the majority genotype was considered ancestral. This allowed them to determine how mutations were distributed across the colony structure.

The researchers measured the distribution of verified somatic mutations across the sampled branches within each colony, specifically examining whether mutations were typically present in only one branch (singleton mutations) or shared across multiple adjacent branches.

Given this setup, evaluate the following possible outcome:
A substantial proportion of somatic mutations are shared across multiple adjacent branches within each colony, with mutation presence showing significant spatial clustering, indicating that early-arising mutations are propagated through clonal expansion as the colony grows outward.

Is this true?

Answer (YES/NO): NO